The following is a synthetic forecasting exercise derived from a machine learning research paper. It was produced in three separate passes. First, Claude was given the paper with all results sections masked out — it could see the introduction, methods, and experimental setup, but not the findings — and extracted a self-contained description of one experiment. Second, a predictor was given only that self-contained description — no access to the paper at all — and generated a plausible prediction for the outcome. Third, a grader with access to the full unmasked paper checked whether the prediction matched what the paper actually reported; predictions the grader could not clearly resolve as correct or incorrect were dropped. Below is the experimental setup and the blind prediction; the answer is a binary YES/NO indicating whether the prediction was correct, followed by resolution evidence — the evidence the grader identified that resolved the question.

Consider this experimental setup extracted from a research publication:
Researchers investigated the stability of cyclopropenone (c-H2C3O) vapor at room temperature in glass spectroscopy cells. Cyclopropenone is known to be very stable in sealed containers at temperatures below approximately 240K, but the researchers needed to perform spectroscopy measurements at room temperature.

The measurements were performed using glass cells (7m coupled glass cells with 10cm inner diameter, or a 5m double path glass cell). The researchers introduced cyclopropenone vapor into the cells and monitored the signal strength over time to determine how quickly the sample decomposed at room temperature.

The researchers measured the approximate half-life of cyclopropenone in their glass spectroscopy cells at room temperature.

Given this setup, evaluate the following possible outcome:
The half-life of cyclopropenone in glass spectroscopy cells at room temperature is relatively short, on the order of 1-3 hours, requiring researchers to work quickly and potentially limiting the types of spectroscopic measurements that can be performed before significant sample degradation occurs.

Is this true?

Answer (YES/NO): YES